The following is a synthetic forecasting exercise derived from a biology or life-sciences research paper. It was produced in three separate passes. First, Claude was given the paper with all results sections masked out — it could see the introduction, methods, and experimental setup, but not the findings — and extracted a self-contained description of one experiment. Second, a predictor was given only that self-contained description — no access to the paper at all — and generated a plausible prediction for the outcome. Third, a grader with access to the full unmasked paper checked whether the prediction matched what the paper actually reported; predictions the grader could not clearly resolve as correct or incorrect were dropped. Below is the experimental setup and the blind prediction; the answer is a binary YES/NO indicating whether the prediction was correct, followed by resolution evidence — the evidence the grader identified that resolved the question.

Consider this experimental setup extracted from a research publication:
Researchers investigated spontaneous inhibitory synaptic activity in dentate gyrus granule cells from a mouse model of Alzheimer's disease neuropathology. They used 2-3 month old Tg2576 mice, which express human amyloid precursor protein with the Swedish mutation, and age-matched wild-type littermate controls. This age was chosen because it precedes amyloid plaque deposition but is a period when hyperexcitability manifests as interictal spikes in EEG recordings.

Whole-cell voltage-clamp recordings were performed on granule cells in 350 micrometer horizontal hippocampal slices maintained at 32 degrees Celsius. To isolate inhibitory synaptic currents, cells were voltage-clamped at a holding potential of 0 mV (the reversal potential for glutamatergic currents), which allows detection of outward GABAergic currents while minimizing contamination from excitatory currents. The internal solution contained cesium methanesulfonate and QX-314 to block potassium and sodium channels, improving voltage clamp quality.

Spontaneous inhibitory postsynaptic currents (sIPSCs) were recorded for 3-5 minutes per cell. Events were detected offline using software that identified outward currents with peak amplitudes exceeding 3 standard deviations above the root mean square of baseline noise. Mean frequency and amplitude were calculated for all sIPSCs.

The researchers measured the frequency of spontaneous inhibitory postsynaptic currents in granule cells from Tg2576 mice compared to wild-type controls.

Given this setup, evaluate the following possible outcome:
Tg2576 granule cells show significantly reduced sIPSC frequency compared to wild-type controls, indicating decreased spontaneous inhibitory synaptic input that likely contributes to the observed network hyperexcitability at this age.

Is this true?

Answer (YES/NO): YES